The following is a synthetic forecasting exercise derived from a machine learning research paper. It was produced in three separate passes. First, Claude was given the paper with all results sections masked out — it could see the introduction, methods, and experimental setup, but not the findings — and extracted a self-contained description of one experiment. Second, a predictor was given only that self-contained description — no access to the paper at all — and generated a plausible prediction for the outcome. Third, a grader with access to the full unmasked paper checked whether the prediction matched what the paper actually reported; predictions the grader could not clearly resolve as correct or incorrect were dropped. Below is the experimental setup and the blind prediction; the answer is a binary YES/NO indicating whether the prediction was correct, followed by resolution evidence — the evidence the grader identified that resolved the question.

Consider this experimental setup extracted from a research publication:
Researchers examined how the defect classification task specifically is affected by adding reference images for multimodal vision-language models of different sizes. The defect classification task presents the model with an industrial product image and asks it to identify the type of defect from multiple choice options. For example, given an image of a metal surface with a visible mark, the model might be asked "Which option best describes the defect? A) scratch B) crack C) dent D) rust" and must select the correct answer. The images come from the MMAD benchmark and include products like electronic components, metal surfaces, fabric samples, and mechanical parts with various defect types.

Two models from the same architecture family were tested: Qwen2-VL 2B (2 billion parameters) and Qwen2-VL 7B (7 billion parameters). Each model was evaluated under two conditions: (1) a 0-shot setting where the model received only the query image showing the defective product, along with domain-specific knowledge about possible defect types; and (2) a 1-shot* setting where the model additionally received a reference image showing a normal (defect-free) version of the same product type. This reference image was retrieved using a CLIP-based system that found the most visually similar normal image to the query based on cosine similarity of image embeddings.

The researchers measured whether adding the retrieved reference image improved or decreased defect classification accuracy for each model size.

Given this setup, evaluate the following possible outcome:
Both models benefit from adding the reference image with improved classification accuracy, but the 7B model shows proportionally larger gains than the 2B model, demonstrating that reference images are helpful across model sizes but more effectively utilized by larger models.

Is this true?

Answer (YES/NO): NO